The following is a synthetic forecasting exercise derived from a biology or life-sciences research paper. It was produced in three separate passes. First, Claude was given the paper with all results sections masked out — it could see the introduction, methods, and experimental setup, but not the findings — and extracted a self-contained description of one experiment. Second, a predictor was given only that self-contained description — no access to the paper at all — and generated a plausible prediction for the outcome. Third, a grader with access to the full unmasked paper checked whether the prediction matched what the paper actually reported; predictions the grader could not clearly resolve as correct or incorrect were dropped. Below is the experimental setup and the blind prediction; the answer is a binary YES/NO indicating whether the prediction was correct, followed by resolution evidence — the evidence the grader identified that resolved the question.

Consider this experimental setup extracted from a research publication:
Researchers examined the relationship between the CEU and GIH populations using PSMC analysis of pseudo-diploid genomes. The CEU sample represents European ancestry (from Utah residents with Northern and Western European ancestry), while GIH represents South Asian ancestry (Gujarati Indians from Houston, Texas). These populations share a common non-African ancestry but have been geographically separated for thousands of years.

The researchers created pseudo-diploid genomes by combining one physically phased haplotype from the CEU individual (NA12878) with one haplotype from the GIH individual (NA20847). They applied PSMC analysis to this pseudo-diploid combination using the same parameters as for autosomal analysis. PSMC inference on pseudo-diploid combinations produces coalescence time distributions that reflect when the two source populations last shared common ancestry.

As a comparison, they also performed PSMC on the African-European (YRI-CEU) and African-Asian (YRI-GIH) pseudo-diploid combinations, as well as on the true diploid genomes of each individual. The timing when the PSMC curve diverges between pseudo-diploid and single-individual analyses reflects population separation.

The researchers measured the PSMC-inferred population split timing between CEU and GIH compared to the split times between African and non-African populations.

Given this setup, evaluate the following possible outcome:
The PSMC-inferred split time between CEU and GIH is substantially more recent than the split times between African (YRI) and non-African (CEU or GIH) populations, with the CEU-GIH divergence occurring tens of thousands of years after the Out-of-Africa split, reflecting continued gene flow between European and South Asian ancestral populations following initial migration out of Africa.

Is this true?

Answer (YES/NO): YES